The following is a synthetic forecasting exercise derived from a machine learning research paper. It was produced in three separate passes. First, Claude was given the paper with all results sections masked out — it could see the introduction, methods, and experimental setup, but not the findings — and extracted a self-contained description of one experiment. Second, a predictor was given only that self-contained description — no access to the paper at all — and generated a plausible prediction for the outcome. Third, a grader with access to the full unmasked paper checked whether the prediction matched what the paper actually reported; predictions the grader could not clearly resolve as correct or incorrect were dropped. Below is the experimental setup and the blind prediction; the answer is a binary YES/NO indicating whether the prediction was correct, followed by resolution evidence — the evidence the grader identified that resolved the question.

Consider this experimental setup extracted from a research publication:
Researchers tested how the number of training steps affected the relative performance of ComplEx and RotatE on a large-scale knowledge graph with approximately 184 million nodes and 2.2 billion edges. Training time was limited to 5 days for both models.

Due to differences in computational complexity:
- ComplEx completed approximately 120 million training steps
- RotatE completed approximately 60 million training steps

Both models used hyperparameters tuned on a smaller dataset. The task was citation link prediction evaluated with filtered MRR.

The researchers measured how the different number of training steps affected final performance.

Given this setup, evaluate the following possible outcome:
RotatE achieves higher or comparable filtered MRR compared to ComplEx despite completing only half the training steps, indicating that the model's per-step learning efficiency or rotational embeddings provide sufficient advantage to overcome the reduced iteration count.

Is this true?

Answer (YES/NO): NO